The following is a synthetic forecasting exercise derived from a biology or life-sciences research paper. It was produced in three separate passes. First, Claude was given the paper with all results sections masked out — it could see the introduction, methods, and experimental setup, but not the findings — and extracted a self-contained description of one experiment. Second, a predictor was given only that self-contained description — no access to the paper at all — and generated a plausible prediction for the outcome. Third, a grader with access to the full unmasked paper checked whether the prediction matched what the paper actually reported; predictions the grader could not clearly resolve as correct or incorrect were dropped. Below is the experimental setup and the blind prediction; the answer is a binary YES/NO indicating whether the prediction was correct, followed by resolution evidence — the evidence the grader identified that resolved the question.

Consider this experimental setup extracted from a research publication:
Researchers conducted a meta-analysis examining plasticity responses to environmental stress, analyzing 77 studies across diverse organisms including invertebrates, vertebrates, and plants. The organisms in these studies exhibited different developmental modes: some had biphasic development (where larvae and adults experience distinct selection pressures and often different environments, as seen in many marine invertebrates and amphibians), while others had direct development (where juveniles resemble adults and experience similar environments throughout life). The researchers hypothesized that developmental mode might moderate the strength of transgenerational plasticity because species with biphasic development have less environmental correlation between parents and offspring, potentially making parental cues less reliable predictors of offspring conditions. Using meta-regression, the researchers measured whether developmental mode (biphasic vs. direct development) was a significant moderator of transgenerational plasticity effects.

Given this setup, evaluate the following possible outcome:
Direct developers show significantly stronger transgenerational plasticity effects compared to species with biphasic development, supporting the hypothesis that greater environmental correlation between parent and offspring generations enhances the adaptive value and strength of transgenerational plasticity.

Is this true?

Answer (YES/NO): NO